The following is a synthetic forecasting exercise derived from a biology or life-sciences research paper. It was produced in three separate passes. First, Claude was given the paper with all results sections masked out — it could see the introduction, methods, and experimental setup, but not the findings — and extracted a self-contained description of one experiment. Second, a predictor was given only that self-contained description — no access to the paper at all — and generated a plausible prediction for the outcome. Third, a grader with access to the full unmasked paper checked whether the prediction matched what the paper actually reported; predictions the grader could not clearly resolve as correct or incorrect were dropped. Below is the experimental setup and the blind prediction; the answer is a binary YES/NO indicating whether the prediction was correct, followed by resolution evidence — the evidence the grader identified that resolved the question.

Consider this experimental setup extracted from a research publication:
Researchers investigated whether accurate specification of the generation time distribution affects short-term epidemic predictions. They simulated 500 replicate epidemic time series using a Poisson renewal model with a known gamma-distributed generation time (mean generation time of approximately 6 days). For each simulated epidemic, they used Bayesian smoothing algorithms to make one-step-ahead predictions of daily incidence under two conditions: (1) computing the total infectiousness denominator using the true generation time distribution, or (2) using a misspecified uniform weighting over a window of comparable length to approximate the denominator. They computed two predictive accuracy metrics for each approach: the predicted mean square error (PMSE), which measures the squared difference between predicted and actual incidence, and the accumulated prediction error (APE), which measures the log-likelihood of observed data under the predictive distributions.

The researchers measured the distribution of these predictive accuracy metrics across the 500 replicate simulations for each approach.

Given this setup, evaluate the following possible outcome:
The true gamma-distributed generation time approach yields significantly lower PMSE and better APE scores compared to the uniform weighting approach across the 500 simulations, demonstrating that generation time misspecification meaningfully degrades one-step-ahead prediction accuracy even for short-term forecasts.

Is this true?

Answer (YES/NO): NO